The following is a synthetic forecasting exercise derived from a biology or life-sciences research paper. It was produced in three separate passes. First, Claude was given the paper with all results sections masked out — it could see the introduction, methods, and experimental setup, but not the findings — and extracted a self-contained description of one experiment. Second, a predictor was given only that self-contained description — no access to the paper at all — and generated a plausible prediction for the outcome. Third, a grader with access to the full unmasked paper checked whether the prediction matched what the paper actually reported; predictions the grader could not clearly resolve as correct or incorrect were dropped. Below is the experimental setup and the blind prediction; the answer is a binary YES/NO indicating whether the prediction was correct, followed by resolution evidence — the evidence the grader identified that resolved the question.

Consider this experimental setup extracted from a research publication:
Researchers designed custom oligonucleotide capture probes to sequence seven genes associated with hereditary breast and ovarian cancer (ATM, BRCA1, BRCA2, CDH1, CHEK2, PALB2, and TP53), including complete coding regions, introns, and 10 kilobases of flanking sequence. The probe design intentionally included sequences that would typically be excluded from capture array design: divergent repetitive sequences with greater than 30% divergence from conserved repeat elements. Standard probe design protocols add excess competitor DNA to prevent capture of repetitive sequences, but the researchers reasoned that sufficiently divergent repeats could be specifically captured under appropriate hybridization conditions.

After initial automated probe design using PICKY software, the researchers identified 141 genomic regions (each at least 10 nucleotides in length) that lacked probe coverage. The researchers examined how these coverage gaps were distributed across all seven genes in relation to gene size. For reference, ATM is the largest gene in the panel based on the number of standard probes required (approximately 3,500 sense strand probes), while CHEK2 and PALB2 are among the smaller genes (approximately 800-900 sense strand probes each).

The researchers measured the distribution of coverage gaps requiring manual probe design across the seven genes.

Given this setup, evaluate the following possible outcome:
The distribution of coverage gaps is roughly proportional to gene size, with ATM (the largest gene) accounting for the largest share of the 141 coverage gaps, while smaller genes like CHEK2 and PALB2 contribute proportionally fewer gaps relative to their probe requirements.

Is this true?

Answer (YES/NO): NO